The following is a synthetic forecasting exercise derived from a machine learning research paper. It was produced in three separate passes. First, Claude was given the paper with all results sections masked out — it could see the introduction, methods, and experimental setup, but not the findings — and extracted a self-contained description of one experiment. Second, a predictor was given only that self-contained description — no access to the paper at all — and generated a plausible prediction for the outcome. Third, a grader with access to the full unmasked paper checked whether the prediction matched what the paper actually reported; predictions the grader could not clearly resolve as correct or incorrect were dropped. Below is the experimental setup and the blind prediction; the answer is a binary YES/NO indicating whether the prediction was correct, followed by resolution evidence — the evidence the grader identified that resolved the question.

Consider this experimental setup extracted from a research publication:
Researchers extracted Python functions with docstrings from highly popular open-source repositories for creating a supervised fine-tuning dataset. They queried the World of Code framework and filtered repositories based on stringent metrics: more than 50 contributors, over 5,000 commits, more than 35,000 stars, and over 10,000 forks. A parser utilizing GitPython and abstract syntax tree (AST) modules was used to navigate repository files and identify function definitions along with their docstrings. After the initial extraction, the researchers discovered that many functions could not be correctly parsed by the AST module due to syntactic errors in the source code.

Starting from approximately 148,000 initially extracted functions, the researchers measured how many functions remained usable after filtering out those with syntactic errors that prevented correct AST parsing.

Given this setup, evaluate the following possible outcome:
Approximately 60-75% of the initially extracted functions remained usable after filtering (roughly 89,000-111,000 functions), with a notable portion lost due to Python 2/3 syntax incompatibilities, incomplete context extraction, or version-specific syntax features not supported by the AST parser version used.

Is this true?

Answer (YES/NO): NO